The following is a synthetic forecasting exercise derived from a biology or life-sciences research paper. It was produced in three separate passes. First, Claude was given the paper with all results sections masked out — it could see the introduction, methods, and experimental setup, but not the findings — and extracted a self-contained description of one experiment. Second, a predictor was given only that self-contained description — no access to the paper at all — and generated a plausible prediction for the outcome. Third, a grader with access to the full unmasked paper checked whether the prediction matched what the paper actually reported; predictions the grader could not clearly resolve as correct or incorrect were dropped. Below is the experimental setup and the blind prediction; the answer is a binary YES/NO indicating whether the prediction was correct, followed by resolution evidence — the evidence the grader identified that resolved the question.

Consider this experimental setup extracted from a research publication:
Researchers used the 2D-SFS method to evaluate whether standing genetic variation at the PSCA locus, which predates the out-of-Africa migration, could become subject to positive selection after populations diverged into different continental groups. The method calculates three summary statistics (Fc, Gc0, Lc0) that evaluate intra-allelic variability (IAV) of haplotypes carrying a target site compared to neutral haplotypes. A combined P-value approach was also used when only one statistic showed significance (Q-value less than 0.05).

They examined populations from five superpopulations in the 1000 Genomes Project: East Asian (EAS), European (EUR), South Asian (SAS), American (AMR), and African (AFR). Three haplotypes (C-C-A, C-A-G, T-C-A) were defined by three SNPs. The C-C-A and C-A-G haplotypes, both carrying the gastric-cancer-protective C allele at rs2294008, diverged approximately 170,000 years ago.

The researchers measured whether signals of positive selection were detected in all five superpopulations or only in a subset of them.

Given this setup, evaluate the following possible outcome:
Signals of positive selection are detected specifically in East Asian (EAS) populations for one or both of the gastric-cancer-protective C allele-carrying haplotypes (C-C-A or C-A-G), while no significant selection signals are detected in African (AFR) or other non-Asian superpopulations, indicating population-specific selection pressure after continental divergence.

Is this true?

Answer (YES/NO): NO